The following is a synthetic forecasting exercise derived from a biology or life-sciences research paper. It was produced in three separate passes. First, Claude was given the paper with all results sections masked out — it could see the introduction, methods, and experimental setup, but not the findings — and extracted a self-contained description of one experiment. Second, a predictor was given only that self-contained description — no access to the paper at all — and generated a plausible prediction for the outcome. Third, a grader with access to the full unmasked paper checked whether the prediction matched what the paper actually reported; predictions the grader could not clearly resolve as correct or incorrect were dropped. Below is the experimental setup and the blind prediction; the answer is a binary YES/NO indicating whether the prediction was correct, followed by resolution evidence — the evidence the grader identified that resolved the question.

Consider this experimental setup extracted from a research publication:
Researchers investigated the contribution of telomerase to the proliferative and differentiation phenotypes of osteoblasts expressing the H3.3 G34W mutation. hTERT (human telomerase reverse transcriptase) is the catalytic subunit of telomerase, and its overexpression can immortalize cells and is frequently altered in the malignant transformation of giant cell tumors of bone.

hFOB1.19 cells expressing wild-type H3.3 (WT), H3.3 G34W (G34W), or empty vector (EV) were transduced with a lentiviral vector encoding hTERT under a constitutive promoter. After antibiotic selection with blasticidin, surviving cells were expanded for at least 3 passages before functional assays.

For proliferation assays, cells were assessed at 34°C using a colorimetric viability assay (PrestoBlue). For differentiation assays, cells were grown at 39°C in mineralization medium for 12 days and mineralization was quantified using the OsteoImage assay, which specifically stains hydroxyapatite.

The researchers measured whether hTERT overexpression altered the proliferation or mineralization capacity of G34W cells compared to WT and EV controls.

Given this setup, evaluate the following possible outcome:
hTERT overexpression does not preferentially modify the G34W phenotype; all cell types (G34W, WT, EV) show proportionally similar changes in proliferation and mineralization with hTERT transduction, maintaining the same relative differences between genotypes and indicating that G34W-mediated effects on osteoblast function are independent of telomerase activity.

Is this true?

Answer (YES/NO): NO